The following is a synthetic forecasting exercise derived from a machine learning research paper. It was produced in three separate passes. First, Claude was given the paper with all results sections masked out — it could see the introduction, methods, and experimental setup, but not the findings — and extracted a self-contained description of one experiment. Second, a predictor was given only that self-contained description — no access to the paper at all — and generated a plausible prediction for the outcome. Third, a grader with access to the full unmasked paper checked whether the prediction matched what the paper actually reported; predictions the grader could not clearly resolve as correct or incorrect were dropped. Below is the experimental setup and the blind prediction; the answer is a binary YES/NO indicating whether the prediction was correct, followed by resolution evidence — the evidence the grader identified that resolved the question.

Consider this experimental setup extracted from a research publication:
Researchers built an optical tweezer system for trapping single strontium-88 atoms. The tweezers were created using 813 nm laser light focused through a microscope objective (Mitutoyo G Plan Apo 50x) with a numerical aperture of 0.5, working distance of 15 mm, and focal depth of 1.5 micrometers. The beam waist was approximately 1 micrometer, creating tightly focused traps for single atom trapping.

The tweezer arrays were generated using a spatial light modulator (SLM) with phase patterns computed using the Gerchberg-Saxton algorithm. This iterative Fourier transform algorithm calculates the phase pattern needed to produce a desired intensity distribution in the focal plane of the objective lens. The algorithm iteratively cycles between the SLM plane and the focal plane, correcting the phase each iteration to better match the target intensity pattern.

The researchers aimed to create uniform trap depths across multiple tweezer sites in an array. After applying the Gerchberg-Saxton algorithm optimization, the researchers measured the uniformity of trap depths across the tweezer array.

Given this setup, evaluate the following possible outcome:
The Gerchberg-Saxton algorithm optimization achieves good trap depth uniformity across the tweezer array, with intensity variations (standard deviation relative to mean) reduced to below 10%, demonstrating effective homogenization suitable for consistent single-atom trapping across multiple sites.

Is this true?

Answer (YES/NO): YES